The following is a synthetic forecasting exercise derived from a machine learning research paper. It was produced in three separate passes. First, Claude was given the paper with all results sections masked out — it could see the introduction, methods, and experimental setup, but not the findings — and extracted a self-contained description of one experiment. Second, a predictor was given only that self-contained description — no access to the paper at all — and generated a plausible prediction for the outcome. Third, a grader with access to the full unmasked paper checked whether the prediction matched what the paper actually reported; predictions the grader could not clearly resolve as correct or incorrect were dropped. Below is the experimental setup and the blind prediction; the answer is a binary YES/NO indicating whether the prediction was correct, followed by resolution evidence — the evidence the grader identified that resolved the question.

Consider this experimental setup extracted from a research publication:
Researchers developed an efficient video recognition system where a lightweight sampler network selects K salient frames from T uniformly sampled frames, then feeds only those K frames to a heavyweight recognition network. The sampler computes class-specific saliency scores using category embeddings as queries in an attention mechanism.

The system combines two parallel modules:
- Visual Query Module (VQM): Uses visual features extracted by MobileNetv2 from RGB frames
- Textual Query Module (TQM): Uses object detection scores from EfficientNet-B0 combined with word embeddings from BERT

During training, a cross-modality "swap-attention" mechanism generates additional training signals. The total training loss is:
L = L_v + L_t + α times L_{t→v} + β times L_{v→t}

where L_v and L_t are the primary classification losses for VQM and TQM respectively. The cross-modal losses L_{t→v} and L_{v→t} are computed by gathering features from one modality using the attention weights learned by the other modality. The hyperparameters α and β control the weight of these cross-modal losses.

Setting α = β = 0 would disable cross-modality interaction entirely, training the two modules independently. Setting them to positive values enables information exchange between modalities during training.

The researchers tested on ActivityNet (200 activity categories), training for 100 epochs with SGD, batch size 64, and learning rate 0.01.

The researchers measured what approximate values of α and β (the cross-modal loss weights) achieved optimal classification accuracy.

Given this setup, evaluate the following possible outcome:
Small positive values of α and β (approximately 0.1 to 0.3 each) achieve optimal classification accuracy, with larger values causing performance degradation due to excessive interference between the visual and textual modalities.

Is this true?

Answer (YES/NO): NO